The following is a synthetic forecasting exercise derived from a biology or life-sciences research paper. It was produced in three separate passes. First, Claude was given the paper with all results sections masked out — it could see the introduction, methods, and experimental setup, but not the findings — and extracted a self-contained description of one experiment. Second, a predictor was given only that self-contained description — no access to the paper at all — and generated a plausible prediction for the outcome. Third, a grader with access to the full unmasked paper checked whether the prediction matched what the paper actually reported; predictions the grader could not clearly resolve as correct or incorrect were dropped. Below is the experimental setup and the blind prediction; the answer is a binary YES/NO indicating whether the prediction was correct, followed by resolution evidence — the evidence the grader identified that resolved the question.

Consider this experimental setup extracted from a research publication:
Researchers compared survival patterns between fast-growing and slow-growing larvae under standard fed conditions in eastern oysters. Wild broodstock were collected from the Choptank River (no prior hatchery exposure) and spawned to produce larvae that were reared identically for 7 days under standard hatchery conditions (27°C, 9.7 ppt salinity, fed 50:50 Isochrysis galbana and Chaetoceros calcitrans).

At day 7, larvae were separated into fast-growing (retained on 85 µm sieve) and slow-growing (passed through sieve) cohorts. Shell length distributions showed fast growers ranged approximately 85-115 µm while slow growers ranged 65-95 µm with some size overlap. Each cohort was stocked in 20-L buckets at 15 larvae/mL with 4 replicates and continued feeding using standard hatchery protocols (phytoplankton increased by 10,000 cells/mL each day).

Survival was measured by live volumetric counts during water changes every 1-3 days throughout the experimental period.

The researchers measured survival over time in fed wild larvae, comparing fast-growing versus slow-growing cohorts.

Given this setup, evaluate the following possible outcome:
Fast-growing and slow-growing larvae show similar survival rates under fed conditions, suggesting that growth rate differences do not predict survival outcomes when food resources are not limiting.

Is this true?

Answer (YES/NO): NO